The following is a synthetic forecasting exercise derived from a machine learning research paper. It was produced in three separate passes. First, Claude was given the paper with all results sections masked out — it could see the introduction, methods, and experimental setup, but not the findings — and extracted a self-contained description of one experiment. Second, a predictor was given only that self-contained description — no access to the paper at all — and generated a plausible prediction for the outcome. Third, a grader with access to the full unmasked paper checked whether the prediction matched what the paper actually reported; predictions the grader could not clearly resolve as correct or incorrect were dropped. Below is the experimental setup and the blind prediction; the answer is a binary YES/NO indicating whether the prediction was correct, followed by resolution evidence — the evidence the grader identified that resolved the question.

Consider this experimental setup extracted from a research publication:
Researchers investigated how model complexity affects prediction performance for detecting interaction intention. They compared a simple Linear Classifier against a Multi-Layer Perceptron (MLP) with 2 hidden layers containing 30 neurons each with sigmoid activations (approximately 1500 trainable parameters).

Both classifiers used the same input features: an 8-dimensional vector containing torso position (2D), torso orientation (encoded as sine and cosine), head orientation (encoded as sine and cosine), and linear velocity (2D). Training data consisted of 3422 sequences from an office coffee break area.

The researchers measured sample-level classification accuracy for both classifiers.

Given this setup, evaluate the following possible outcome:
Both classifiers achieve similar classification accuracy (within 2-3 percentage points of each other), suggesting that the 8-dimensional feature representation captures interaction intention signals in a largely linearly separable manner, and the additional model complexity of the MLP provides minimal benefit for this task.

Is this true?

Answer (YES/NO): NO